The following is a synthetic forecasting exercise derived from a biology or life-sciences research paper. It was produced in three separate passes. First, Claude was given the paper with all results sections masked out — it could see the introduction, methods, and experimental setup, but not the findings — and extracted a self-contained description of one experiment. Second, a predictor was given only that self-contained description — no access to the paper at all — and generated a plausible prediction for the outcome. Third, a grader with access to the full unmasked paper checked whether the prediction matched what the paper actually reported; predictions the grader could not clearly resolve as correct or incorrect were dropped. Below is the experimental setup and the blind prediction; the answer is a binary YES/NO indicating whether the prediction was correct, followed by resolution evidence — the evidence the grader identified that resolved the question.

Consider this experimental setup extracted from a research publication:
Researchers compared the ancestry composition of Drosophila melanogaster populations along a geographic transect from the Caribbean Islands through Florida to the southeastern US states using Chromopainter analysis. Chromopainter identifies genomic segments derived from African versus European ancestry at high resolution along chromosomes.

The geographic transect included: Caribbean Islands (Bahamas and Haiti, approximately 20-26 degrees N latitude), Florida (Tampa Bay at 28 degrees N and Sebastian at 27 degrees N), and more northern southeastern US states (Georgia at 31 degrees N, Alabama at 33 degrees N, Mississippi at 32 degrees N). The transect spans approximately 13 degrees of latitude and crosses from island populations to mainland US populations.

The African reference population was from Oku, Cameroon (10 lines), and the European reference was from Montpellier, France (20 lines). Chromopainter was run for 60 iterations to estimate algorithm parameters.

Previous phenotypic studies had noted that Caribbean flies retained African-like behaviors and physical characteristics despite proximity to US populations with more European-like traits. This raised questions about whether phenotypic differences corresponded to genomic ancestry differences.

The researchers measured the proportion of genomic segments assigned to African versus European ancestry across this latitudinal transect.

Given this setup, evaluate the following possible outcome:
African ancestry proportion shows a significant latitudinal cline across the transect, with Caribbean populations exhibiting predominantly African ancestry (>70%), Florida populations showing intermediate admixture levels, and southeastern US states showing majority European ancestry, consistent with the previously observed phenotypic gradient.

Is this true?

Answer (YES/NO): NO